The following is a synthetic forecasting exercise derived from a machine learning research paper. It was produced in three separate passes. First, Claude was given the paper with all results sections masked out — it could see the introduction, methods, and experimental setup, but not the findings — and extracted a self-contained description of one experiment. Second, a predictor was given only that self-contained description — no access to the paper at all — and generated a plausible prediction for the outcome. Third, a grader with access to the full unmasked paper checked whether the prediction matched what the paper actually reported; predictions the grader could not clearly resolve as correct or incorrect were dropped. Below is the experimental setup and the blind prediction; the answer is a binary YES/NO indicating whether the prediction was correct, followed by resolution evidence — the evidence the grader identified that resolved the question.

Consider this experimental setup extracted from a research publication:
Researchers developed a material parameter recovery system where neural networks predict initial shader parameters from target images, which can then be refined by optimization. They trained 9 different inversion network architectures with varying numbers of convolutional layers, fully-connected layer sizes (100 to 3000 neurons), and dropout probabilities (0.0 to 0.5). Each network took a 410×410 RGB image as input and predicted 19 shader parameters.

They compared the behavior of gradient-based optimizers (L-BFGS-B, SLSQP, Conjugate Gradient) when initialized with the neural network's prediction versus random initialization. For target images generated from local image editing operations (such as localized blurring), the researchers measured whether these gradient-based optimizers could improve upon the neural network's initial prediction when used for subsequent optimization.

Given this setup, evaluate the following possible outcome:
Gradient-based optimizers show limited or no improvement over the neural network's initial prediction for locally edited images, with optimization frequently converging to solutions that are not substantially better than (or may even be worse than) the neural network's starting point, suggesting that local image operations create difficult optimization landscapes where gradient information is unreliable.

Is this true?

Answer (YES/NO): YES